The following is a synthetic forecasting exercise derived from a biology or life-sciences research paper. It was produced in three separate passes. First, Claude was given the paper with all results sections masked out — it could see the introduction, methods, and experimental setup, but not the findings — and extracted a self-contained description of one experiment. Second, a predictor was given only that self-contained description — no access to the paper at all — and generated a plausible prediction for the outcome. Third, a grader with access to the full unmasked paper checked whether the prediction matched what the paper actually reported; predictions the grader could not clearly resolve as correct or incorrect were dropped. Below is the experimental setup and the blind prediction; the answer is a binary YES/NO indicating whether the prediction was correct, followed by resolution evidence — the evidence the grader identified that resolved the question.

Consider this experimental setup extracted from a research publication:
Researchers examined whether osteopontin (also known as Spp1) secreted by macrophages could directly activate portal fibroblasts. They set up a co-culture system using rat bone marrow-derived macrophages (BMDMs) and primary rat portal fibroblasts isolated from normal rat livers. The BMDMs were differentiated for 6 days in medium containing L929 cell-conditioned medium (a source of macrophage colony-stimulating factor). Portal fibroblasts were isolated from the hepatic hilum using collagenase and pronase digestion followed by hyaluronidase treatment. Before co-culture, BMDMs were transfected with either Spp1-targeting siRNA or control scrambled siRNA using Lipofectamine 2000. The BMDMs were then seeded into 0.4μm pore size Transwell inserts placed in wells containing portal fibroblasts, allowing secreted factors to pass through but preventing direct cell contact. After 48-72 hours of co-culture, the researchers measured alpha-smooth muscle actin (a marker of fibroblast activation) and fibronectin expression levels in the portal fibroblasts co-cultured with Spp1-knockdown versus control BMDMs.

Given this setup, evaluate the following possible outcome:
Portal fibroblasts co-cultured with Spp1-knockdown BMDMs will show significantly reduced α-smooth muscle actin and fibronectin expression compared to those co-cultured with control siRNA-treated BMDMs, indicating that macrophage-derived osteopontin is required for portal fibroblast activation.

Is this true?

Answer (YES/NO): NO